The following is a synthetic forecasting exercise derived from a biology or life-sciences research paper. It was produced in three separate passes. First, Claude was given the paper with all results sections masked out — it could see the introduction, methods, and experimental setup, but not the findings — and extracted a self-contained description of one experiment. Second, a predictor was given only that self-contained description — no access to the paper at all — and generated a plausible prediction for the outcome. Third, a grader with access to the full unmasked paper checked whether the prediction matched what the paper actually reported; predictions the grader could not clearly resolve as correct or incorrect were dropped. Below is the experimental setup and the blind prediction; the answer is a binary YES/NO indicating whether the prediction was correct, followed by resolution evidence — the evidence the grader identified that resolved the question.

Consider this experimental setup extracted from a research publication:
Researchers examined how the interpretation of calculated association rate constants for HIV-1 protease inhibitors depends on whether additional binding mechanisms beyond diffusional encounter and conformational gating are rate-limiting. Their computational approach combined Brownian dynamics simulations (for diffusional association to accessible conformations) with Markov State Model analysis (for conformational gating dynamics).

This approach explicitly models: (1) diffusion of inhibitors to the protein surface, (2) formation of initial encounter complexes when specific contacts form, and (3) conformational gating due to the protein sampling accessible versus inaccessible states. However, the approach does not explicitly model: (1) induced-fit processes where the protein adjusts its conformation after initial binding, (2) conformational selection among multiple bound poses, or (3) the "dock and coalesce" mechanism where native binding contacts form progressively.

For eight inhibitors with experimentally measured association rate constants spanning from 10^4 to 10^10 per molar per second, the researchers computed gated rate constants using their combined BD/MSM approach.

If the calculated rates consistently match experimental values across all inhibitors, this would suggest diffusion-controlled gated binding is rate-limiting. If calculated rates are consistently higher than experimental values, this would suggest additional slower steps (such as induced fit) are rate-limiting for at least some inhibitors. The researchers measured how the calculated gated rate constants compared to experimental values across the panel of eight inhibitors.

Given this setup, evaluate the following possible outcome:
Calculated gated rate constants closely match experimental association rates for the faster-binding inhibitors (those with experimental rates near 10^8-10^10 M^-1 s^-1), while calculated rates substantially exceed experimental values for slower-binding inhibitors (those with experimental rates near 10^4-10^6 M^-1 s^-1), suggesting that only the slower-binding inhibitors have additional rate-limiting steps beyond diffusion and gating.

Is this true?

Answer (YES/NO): NO